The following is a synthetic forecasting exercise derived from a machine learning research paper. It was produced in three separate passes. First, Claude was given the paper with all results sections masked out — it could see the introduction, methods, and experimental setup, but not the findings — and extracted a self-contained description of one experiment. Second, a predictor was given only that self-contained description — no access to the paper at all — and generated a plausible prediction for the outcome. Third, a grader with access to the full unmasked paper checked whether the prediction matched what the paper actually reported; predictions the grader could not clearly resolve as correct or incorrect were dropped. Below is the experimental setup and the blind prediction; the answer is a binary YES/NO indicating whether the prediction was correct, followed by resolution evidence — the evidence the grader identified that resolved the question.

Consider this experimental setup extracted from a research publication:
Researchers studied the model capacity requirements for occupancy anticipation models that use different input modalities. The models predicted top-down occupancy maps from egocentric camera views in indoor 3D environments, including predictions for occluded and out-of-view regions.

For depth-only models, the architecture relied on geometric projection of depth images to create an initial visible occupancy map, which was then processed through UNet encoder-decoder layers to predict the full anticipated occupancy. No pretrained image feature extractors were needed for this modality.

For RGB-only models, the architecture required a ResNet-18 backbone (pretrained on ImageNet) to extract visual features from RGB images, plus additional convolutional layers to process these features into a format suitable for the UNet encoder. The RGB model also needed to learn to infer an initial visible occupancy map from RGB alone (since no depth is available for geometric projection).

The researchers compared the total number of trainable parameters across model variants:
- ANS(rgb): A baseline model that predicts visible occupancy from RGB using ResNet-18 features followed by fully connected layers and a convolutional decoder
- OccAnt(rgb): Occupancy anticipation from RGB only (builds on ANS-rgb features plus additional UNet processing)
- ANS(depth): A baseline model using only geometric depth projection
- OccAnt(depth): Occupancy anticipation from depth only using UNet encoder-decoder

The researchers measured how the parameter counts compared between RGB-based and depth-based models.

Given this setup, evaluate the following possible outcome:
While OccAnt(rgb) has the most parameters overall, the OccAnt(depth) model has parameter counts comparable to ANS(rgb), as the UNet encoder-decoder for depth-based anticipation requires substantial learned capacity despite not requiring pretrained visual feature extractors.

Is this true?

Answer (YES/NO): NO